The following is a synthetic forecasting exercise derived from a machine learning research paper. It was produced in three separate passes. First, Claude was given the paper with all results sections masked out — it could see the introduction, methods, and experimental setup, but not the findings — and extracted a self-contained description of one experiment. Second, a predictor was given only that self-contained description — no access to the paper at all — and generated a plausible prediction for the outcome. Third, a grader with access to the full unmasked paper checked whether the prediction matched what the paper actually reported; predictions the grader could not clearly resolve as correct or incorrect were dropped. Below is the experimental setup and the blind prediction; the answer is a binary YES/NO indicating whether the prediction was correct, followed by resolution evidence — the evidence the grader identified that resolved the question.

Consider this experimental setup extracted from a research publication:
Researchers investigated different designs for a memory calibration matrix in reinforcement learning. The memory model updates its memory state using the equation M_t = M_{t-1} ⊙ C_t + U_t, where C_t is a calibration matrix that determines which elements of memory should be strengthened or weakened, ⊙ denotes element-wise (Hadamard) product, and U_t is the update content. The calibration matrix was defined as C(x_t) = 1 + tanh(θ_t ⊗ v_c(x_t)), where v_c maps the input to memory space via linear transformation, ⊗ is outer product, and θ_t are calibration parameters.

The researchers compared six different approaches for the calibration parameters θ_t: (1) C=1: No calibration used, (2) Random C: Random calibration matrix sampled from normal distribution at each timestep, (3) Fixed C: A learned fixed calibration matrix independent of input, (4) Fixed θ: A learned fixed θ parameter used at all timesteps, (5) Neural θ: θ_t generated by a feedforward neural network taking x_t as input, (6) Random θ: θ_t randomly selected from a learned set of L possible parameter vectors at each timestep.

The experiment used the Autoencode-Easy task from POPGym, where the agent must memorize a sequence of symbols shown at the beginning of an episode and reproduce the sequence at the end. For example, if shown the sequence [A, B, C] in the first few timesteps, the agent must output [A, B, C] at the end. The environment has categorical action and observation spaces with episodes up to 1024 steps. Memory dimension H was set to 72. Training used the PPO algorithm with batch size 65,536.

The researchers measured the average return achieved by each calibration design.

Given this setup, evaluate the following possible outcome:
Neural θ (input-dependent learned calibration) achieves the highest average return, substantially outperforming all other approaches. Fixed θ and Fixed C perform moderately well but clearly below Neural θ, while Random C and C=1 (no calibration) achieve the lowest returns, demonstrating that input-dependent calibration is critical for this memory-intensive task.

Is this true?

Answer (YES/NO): NO